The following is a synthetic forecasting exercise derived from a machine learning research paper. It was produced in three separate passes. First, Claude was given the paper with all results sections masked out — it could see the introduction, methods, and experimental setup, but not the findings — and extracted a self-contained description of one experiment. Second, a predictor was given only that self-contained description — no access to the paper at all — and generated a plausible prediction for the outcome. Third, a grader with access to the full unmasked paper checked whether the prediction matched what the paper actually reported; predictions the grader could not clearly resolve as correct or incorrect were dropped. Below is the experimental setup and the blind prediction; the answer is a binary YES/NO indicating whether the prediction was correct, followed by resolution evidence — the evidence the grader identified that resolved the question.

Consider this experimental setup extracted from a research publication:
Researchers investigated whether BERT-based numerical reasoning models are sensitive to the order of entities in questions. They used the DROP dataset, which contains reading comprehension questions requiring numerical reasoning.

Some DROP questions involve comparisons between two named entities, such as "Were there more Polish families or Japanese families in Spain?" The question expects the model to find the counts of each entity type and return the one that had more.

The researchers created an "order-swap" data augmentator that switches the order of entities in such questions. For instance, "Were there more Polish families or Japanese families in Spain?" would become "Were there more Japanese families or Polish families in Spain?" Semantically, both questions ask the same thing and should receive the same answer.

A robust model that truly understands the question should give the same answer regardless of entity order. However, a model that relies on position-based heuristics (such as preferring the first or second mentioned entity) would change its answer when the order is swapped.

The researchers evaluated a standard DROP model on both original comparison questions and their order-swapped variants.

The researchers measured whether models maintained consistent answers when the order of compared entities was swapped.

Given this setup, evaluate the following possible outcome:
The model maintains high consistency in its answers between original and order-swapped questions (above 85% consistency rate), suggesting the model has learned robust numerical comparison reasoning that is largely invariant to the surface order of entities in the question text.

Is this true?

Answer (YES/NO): NO